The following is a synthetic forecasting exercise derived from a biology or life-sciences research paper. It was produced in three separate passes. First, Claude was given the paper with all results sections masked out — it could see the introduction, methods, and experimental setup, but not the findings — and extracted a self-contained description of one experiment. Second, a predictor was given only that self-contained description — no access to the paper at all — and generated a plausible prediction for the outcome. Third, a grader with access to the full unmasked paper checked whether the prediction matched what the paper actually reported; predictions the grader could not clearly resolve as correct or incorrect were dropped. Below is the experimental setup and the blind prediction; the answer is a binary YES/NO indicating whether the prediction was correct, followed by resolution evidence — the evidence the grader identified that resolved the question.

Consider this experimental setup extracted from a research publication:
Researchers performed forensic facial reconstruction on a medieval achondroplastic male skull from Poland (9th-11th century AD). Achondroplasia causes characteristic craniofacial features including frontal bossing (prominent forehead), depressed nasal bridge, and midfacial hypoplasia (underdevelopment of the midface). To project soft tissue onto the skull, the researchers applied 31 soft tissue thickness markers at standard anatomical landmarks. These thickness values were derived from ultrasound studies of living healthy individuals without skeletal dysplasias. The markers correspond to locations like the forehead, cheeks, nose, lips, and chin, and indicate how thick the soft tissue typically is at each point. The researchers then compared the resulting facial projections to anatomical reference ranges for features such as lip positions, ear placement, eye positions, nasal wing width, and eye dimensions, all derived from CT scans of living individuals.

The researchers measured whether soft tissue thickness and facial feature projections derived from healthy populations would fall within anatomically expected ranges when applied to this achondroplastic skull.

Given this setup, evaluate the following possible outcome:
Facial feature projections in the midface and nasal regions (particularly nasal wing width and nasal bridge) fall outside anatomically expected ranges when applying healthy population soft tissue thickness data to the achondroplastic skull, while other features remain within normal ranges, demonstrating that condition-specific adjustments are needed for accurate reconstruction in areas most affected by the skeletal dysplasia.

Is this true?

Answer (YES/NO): NO